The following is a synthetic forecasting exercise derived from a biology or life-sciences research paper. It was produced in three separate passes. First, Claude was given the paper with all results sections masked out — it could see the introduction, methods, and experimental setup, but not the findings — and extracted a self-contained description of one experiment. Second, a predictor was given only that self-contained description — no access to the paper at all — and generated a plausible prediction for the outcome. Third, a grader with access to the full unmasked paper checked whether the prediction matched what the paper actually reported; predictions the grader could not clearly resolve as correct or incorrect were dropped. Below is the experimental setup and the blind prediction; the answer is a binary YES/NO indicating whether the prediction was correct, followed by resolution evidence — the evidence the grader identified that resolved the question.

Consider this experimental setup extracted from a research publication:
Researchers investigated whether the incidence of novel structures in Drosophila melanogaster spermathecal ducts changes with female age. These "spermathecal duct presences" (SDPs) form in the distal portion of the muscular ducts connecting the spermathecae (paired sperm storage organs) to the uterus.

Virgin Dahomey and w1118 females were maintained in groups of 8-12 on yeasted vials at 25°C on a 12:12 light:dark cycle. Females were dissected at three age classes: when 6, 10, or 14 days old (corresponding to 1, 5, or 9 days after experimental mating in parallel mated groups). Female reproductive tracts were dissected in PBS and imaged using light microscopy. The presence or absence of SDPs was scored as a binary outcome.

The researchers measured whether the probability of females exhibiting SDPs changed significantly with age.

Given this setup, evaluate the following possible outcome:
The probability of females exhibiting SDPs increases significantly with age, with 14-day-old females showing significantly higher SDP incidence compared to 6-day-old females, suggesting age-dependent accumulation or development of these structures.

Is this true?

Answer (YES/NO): NO